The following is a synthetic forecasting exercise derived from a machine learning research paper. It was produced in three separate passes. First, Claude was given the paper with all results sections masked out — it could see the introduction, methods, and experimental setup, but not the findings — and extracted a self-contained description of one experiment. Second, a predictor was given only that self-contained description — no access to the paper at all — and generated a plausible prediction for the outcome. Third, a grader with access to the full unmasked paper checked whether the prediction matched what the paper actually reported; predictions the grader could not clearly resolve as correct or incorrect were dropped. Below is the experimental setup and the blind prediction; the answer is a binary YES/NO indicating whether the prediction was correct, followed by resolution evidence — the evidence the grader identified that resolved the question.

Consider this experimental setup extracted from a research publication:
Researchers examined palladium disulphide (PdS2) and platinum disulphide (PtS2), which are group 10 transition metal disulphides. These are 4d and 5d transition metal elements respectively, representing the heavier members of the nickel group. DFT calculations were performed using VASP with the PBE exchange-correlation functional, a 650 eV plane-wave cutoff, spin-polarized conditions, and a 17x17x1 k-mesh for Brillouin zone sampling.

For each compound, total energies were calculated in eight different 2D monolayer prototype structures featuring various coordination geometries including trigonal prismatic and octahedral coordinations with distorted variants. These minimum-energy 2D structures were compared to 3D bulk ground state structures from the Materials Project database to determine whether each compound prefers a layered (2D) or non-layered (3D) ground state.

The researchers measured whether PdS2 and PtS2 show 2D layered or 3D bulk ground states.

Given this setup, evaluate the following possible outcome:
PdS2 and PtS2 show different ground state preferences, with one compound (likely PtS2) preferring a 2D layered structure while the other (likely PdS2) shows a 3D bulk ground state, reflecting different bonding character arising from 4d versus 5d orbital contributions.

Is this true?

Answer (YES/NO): NO